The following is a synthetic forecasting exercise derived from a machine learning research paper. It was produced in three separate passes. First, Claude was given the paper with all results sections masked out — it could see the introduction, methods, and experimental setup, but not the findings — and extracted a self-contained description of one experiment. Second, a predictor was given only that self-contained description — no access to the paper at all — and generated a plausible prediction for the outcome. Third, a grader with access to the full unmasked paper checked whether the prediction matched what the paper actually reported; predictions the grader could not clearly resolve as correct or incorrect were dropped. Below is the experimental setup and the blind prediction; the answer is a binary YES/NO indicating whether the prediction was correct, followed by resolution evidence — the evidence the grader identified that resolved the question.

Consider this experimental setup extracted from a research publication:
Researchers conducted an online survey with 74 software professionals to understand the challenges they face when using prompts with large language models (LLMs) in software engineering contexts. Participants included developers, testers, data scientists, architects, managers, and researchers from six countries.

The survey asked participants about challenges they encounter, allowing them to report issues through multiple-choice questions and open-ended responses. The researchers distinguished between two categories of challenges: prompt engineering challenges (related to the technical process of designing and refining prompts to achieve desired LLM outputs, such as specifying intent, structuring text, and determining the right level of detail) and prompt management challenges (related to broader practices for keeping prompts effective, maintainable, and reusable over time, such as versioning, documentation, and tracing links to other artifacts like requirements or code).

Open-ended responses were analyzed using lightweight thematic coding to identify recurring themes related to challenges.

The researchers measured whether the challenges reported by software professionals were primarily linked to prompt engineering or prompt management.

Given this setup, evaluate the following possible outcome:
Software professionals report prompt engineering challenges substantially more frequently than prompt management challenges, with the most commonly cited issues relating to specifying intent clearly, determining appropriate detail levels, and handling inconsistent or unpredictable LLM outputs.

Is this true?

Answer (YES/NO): YES